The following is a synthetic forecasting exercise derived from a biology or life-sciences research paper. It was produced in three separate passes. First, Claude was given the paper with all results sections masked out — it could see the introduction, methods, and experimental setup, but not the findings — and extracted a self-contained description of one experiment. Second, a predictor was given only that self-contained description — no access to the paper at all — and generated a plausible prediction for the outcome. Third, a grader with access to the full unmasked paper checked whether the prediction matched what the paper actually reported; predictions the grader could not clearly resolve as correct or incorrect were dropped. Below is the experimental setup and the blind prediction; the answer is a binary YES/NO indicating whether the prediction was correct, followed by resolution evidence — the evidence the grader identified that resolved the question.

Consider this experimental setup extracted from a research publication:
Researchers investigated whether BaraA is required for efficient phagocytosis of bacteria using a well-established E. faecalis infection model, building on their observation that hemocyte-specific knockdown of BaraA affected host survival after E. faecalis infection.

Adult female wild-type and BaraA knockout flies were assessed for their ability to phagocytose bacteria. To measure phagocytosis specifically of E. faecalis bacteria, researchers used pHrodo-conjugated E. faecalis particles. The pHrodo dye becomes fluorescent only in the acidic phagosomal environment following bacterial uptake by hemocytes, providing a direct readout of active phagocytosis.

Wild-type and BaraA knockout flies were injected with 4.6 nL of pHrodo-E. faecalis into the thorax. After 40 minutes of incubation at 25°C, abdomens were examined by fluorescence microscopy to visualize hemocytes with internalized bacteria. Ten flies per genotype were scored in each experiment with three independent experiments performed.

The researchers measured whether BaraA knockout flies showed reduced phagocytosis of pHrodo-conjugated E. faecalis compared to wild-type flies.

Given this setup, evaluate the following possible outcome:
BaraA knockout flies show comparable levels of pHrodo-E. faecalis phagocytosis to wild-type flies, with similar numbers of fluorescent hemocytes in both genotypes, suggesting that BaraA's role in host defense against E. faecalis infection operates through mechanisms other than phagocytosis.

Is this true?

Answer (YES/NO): YES